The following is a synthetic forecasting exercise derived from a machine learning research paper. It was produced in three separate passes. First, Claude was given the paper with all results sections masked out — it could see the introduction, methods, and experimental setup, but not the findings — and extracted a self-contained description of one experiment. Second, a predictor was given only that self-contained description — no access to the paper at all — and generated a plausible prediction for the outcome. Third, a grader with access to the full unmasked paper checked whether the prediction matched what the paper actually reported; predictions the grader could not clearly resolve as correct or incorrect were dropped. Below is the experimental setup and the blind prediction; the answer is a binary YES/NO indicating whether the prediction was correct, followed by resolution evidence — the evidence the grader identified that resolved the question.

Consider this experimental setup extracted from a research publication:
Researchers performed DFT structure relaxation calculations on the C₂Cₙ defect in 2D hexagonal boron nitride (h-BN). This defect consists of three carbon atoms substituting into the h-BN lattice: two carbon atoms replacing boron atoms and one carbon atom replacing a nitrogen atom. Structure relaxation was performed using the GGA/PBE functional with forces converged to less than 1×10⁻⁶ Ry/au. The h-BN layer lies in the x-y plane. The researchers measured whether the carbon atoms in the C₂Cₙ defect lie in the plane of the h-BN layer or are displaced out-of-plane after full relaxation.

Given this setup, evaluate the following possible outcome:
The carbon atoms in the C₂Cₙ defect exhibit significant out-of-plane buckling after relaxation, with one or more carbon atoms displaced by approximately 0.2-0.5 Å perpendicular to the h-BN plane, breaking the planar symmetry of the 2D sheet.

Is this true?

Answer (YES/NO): NO